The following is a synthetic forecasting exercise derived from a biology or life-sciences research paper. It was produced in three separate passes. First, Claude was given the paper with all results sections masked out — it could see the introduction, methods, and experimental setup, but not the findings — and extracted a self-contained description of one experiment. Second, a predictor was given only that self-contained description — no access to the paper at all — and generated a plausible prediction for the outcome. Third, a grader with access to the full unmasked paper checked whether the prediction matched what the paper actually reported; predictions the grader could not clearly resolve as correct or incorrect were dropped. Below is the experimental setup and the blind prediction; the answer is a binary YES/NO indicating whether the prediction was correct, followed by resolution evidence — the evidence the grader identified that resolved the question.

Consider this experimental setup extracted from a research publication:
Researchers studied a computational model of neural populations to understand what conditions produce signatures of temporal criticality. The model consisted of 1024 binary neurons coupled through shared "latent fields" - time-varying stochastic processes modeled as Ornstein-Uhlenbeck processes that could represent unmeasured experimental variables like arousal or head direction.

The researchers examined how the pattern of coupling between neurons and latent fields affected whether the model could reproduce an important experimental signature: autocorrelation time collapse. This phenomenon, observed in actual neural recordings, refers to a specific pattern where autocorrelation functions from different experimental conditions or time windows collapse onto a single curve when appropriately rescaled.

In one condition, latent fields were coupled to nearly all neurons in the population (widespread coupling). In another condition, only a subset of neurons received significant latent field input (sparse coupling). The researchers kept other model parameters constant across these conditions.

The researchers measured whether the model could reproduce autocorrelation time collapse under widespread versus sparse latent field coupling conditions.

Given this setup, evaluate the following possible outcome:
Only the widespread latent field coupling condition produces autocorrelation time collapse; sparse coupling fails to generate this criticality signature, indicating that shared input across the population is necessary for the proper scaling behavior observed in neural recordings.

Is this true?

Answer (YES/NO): YES